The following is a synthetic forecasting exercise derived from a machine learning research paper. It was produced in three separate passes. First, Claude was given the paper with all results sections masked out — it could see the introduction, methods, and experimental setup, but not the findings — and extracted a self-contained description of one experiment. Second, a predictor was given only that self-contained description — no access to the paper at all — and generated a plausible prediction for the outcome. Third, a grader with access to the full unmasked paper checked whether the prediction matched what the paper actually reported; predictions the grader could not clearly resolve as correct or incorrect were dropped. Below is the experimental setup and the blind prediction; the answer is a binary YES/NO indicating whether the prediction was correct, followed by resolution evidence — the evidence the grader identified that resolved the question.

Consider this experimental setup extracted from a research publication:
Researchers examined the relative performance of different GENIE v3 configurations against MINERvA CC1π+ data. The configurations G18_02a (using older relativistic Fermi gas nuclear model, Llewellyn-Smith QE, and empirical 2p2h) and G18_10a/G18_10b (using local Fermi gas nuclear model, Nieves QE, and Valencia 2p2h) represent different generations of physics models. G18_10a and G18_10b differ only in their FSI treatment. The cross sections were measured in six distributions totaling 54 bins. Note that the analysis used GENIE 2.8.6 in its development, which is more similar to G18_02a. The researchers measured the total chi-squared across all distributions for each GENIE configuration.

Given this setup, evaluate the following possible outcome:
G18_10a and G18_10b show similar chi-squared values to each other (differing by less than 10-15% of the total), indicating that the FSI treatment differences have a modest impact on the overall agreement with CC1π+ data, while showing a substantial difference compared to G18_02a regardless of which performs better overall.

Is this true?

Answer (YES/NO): NO